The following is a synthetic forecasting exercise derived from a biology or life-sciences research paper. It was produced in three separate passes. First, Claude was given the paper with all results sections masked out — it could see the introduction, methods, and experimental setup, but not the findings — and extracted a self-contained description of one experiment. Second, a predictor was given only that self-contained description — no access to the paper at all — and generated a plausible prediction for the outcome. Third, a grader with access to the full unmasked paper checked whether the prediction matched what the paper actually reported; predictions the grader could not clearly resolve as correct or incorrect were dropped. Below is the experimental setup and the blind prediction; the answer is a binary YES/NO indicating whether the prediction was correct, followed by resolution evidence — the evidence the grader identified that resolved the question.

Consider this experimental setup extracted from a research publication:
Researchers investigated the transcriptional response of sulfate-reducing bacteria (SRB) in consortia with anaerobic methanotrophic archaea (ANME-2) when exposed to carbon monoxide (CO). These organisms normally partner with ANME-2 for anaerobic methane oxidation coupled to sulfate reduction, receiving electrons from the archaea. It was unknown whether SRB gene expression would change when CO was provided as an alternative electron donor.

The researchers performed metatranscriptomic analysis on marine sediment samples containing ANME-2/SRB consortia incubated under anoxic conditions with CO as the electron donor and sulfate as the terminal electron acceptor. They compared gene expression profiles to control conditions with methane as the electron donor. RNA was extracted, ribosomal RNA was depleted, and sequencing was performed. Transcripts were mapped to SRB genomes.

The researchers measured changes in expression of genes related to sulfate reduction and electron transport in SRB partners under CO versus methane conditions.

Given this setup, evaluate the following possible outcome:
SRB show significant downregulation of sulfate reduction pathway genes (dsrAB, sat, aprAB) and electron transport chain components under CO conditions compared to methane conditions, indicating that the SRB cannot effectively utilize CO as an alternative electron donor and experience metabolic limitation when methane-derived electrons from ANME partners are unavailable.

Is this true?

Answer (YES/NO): NO